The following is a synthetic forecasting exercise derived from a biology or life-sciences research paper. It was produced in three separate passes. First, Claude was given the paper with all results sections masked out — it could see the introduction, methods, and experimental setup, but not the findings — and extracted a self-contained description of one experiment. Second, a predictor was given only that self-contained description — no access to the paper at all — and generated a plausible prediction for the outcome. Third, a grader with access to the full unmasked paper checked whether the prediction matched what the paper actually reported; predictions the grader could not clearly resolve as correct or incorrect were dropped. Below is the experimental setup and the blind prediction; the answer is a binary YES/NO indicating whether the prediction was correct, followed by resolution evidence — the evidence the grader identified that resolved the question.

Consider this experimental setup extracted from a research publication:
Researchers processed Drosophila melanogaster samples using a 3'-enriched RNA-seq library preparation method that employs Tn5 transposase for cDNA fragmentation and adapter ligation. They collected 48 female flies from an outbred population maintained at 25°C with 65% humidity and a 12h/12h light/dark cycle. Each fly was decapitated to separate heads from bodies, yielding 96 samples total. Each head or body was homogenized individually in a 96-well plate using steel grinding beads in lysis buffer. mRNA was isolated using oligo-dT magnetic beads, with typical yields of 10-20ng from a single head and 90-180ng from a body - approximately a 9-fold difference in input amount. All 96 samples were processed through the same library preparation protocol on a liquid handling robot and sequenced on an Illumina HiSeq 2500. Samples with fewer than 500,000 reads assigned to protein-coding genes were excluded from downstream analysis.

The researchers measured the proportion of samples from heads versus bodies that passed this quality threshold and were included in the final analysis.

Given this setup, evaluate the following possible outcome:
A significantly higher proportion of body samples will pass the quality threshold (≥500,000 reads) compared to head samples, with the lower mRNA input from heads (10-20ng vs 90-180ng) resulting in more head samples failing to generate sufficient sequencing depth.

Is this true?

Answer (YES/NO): YES